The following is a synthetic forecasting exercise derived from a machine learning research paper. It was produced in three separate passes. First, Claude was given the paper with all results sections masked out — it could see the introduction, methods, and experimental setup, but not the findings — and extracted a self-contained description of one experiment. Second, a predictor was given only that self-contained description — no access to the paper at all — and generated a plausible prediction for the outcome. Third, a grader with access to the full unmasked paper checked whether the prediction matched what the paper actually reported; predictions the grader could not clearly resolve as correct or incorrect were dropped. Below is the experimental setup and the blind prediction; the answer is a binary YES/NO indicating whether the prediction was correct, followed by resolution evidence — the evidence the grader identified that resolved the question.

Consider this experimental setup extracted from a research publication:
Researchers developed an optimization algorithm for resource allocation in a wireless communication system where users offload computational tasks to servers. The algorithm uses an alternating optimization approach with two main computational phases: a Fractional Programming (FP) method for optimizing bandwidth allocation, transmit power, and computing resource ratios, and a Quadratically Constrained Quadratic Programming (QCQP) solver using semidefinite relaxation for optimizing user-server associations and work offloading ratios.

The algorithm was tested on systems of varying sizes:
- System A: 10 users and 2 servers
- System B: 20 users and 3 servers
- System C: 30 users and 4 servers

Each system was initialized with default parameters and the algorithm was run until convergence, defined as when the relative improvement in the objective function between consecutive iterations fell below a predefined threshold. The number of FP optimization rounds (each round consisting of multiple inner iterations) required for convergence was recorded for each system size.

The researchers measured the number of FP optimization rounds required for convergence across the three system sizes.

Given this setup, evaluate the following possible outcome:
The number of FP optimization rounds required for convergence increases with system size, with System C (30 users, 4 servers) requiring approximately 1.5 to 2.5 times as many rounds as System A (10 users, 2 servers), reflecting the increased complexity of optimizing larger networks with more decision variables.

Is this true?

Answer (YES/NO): NO